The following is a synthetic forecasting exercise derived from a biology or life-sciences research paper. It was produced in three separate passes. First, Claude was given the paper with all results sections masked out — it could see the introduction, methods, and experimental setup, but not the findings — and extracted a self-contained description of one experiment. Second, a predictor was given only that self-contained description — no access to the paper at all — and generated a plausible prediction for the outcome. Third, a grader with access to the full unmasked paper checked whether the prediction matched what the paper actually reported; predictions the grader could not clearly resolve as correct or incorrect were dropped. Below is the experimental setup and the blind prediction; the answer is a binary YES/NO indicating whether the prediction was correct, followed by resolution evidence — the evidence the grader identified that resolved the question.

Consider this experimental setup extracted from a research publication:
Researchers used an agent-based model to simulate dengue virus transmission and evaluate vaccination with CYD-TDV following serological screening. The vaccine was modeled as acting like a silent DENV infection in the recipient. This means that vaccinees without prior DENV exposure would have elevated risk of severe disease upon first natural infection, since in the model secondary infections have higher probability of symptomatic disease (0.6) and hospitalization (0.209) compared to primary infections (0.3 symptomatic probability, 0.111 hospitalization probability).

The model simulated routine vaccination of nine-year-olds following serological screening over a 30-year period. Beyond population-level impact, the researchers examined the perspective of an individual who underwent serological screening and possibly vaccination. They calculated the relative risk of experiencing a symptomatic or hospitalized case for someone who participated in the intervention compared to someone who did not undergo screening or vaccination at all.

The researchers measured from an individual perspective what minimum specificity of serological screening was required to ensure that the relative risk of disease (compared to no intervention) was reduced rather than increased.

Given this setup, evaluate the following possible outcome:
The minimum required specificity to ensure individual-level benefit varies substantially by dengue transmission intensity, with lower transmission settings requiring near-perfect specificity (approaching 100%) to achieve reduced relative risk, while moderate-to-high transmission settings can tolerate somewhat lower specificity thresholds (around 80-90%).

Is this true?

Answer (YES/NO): YES